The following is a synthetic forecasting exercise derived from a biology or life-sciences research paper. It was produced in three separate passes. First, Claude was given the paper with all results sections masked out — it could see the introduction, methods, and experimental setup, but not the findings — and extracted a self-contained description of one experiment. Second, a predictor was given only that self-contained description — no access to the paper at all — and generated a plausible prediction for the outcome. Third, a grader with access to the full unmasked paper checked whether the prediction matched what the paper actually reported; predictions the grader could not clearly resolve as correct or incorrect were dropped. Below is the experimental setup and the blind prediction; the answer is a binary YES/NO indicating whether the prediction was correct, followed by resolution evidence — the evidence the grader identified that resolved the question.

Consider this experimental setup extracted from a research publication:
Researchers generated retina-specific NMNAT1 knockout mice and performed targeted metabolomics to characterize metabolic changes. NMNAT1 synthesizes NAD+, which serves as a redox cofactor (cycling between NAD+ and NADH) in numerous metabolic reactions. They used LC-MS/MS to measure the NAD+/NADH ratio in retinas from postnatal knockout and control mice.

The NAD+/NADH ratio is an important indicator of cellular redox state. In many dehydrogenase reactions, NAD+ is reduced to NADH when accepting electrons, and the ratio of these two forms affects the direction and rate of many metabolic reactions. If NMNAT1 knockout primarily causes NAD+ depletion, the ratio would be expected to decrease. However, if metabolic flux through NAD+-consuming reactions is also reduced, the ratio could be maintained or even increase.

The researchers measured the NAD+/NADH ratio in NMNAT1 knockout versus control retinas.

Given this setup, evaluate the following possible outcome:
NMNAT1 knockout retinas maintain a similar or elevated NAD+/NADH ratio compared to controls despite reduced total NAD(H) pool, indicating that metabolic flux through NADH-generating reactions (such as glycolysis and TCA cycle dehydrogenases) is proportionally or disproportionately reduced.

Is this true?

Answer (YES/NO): NO